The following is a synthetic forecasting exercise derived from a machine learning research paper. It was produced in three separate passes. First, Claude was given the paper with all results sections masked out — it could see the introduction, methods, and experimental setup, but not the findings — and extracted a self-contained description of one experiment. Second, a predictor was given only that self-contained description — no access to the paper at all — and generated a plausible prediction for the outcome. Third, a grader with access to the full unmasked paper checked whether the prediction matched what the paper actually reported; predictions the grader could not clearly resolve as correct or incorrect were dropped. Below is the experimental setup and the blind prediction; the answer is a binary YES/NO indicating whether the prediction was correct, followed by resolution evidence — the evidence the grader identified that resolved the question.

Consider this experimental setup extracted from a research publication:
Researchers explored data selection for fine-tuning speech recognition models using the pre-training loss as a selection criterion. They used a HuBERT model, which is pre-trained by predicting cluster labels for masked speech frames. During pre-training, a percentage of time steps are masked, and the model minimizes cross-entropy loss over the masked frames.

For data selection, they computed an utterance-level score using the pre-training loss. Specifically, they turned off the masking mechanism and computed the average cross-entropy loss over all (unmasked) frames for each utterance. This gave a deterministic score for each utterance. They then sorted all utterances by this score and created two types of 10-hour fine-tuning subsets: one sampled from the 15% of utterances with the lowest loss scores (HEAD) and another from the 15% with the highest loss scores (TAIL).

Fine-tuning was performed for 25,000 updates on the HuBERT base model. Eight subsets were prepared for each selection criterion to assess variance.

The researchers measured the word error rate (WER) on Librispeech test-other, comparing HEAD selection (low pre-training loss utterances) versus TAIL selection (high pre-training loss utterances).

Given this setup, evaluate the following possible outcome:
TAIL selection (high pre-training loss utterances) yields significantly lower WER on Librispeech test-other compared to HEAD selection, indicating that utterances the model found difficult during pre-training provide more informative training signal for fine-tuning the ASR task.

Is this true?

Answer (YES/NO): NO